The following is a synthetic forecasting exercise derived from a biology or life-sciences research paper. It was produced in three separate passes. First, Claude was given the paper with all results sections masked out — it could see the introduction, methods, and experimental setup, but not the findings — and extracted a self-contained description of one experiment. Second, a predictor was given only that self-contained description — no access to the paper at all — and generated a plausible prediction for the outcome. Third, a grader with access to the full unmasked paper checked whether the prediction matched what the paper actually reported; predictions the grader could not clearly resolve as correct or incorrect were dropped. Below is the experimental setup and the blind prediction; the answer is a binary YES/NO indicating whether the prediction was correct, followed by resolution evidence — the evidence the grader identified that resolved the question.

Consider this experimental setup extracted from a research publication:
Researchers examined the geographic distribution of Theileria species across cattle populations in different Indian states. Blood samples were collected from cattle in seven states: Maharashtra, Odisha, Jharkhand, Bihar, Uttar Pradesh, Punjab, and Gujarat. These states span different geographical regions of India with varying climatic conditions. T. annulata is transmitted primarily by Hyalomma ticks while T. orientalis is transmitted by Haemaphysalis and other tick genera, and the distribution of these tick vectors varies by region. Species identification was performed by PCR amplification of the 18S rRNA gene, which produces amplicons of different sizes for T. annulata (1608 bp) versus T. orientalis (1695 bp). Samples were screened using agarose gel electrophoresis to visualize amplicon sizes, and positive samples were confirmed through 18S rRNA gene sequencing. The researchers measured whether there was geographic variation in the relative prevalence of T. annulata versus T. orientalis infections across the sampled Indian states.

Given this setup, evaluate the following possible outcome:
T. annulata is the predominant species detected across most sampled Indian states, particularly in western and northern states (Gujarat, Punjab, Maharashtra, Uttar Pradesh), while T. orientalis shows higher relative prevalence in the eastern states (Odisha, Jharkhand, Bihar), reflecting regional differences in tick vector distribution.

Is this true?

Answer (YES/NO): NO